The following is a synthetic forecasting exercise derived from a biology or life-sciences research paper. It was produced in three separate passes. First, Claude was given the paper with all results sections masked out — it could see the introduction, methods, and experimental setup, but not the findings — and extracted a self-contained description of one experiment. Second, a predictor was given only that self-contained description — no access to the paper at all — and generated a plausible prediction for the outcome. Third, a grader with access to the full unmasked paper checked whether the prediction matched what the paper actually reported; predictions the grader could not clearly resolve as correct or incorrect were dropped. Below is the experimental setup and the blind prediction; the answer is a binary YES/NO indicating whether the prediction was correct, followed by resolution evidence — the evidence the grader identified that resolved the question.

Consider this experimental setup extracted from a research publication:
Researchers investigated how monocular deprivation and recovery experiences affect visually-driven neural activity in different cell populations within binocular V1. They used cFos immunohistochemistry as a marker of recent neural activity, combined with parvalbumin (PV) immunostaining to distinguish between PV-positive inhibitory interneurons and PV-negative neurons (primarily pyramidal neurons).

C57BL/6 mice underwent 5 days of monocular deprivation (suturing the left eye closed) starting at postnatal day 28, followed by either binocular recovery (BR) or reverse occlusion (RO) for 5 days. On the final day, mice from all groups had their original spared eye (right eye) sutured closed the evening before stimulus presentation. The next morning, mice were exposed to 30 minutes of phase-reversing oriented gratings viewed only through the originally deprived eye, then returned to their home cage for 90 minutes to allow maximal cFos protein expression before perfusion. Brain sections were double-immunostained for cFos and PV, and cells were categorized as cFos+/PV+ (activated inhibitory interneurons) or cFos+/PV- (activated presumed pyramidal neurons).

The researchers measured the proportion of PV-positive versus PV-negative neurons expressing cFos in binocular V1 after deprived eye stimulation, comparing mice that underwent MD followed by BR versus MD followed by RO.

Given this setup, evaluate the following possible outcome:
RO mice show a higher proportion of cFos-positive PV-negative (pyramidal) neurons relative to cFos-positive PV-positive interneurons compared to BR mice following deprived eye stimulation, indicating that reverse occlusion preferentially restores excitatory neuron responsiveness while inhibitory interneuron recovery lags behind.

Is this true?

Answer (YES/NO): NO